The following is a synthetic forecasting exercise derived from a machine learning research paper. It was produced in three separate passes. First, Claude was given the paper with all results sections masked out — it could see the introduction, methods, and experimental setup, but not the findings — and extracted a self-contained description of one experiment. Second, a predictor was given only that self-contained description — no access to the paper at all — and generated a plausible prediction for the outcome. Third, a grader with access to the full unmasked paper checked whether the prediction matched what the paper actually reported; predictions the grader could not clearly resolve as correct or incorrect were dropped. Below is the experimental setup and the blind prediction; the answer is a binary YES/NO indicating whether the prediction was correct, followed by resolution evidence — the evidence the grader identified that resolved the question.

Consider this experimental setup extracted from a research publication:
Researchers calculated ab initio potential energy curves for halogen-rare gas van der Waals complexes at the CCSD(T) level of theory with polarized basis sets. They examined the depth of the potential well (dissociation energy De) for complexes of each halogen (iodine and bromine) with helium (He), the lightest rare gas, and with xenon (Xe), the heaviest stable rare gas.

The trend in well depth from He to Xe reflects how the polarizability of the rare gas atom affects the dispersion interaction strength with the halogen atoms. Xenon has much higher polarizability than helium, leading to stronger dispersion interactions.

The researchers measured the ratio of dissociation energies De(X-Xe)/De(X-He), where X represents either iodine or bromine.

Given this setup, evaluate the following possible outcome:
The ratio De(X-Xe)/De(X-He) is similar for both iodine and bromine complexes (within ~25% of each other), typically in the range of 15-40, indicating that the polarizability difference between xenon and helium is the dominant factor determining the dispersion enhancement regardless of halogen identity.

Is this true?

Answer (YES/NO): NO